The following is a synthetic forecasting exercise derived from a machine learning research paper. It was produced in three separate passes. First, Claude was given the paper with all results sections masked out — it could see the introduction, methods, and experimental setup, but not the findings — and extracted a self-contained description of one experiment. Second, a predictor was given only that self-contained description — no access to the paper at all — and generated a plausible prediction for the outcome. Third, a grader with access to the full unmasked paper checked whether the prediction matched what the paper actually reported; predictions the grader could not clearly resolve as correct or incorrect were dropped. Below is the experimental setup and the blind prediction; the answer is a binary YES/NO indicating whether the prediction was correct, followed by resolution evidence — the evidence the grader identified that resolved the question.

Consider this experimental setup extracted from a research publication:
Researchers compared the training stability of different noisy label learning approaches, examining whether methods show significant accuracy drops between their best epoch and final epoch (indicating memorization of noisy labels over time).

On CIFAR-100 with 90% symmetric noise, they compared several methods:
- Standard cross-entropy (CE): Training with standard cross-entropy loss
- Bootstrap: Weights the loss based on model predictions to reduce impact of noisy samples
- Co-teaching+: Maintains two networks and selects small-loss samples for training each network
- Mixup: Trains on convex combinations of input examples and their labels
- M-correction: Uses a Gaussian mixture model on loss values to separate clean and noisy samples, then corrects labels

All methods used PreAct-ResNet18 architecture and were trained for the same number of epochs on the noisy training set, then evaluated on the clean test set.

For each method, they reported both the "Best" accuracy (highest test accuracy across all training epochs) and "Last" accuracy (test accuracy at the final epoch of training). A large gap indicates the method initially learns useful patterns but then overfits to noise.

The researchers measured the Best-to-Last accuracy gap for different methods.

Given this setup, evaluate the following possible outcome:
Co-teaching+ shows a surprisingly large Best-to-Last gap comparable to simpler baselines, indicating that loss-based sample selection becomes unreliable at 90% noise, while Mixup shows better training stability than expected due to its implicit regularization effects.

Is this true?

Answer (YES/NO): NO